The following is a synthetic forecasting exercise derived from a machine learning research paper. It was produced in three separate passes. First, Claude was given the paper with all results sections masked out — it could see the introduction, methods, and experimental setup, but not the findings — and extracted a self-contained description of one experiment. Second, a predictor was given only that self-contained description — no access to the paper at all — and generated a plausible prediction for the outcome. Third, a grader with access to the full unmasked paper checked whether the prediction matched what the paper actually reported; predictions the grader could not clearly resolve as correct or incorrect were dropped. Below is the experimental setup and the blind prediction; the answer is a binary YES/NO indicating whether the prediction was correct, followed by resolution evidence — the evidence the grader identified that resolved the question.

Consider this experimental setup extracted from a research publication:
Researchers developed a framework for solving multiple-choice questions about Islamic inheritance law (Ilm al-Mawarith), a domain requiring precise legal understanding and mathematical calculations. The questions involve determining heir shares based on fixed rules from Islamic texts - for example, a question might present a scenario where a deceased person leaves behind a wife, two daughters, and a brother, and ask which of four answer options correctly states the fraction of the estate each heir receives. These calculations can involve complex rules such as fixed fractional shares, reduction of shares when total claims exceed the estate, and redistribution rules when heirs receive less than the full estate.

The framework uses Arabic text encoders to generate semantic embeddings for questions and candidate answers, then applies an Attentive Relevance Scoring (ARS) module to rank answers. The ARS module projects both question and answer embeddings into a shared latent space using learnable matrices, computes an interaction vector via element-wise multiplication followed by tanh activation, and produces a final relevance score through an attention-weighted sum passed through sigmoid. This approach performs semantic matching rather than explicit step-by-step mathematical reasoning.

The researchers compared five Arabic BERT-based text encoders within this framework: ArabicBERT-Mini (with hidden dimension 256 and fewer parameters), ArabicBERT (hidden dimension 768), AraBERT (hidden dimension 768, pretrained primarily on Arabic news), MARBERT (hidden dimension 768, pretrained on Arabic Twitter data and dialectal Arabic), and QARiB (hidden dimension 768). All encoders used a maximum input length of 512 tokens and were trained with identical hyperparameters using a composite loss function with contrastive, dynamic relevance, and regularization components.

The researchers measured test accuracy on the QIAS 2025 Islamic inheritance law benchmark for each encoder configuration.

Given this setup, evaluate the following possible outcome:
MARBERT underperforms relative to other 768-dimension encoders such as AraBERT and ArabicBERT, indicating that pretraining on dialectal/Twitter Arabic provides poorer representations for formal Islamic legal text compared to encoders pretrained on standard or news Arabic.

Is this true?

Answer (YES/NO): NO